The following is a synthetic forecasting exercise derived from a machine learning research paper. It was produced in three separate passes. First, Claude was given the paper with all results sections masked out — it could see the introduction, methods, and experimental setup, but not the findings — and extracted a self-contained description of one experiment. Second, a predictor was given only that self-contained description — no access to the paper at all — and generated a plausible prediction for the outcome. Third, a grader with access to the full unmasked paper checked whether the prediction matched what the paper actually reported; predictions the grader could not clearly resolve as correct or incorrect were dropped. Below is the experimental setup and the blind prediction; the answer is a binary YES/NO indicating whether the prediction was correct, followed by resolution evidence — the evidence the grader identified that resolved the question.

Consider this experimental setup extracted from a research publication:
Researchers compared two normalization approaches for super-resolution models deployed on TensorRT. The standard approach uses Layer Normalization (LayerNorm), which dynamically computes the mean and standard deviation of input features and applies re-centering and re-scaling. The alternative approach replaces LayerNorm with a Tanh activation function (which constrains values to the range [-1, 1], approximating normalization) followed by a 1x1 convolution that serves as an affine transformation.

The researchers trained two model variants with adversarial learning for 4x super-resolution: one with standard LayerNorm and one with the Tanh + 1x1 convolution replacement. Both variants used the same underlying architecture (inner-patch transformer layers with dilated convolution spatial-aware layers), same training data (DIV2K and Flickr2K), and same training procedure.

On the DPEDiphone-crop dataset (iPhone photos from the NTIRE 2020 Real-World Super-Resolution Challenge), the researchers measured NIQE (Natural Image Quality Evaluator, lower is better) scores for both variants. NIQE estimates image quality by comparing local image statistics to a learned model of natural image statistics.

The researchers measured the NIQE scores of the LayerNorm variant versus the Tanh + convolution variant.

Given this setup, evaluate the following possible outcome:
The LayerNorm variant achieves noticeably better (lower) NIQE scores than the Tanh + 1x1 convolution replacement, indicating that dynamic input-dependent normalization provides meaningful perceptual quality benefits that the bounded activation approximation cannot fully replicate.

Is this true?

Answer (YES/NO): YES